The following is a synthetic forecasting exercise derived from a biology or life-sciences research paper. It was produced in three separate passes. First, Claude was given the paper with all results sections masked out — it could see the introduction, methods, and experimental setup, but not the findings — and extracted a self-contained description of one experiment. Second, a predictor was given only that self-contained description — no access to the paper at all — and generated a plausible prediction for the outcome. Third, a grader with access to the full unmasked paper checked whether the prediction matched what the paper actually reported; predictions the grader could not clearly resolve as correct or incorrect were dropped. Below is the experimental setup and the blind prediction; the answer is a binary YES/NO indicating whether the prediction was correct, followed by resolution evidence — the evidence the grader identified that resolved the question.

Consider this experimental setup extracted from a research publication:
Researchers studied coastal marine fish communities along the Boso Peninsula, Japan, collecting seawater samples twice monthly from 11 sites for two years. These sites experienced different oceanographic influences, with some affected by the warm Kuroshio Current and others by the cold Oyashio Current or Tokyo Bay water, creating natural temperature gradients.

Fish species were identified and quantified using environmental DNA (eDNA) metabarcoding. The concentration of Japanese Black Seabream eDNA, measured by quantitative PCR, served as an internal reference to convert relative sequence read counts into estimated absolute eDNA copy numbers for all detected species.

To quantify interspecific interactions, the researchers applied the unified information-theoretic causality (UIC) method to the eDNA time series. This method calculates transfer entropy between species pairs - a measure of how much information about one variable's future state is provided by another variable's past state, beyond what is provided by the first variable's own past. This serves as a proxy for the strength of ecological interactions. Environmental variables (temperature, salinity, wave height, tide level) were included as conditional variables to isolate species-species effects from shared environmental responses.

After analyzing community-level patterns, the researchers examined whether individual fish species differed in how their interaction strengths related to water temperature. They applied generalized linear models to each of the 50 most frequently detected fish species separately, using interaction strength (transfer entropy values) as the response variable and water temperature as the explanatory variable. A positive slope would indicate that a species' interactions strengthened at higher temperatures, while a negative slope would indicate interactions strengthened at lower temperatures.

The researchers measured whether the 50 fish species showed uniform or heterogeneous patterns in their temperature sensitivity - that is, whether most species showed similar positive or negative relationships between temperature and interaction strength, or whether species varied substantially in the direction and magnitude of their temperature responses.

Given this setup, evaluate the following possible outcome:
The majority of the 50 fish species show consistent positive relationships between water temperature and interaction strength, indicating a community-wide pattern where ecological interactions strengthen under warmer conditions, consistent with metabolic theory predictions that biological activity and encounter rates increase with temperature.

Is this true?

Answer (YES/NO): YES